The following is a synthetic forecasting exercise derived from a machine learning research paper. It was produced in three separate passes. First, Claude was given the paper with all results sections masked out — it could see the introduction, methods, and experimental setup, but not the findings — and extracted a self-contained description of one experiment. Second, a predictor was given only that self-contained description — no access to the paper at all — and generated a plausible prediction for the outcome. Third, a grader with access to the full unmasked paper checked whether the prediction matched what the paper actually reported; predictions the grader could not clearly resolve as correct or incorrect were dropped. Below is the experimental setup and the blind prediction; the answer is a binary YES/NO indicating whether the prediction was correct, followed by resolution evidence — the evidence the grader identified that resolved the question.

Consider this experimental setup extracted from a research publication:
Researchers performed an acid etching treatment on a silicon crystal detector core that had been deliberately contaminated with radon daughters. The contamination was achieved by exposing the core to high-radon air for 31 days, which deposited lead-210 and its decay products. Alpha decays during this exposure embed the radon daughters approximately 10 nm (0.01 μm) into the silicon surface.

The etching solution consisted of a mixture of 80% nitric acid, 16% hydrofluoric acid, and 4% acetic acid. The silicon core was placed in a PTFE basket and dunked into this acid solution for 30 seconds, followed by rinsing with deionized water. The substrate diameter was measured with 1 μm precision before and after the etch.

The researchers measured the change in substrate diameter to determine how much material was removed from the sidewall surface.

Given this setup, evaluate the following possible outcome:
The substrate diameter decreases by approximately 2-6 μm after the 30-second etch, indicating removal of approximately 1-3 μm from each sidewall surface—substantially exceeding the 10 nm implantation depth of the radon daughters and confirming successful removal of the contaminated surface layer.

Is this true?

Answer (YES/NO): NO